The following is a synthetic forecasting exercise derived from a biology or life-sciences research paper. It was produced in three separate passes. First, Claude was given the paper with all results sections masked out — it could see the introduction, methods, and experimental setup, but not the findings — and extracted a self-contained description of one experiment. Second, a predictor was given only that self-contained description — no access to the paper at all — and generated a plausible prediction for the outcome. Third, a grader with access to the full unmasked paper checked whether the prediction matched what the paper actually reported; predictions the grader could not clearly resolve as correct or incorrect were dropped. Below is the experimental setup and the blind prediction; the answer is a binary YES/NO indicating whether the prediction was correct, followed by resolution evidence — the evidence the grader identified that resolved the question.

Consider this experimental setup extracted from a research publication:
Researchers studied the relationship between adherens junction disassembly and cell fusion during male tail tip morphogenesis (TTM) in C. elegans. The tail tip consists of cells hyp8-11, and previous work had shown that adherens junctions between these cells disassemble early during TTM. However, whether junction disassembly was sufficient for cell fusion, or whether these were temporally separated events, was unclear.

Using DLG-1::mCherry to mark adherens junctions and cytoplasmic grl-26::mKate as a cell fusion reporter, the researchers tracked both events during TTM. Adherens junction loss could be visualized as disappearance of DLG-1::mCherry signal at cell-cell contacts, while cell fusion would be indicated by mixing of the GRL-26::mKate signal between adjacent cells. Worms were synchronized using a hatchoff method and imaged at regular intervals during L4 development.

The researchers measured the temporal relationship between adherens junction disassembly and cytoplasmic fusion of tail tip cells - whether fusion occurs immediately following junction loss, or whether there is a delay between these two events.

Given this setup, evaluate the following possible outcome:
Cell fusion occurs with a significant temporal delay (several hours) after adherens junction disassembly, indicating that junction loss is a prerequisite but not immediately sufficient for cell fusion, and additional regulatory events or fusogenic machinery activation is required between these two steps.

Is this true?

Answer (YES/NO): YES